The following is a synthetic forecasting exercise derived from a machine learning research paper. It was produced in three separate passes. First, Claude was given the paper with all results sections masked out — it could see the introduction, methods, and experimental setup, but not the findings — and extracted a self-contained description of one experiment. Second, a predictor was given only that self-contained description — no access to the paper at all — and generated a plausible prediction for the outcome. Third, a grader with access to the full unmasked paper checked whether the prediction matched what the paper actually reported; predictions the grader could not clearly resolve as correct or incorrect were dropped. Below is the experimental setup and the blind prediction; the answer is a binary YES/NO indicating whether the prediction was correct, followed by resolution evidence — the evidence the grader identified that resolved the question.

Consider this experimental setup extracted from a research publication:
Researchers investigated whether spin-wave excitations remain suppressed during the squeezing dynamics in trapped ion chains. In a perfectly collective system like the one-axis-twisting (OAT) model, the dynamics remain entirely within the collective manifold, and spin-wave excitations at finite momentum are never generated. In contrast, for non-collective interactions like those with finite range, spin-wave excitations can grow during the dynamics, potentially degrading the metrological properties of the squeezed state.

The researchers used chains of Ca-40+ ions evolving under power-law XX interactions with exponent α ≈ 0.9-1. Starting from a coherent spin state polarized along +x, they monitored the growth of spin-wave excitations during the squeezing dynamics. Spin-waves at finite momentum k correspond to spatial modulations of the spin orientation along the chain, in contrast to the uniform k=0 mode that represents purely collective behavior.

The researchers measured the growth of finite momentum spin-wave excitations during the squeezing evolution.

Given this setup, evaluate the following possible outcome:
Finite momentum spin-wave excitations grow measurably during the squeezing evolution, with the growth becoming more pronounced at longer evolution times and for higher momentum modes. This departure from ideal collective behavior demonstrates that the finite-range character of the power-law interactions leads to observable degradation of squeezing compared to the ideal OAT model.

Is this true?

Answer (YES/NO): NO